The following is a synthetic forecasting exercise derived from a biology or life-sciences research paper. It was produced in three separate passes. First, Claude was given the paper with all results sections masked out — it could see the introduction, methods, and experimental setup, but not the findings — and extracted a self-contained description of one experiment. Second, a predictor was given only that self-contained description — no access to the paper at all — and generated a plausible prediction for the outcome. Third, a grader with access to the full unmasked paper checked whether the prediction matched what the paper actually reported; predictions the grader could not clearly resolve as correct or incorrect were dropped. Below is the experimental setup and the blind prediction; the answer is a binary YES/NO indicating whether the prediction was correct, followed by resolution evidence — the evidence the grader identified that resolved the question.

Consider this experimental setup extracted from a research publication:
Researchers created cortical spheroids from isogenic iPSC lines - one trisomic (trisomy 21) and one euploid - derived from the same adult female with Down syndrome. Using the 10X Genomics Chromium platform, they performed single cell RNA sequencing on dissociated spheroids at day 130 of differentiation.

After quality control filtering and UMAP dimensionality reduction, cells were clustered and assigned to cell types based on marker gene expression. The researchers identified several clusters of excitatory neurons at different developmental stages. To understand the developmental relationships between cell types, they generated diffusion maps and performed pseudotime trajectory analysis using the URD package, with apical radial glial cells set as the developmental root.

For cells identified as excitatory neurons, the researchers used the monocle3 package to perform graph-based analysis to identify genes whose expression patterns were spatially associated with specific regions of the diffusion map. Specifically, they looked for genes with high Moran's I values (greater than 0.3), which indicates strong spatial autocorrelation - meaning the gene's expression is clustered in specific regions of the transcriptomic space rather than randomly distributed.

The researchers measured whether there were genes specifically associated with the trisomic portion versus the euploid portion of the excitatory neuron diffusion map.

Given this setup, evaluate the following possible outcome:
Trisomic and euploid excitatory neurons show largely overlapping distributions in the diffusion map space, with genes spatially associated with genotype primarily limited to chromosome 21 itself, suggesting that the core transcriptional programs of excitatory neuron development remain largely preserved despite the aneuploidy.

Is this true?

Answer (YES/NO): NO